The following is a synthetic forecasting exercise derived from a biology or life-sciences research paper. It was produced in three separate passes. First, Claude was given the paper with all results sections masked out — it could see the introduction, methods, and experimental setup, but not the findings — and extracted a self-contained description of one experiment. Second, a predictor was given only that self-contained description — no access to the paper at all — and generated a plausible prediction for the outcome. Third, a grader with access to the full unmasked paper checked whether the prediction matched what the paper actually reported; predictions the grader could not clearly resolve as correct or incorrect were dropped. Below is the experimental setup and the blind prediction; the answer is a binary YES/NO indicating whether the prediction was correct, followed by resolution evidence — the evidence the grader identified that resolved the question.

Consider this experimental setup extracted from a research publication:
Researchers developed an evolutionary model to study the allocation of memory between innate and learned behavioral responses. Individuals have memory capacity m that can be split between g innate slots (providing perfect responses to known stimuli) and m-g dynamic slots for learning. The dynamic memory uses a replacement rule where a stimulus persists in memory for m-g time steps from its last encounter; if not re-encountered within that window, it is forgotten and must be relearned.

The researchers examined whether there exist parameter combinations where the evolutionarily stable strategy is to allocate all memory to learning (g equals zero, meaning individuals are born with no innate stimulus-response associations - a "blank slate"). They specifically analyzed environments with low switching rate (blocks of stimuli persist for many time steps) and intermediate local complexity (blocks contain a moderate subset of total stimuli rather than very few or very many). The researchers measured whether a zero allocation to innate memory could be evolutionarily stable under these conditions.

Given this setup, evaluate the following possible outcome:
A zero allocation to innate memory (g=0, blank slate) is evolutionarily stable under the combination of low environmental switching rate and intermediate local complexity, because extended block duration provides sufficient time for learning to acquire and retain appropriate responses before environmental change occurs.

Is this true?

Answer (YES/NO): YES